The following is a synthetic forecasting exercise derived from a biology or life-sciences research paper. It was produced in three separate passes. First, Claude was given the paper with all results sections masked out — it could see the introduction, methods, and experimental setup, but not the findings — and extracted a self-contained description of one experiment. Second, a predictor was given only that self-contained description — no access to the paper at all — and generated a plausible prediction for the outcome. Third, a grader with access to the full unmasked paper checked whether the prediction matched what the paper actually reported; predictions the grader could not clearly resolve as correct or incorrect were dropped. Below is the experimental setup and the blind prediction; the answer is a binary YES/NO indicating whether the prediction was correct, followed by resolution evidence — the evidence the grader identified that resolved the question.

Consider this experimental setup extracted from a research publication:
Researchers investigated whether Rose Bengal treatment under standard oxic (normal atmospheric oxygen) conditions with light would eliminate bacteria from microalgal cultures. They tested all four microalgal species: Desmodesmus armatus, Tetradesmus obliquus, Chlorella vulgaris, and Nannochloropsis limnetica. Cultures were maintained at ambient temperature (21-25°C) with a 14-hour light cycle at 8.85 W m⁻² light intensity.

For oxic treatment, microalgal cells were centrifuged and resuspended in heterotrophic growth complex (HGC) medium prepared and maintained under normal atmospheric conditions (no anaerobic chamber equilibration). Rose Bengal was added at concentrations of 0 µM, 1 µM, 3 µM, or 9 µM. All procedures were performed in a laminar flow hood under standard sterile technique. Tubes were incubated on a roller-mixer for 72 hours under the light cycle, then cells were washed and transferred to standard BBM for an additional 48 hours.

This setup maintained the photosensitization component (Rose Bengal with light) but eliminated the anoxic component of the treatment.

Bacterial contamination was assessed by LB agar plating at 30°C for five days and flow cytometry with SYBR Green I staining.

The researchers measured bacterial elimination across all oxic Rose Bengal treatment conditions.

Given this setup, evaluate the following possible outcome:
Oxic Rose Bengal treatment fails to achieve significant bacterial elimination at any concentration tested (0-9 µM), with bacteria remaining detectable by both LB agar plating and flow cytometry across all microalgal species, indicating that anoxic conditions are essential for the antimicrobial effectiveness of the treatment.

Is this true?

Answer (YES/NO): YES